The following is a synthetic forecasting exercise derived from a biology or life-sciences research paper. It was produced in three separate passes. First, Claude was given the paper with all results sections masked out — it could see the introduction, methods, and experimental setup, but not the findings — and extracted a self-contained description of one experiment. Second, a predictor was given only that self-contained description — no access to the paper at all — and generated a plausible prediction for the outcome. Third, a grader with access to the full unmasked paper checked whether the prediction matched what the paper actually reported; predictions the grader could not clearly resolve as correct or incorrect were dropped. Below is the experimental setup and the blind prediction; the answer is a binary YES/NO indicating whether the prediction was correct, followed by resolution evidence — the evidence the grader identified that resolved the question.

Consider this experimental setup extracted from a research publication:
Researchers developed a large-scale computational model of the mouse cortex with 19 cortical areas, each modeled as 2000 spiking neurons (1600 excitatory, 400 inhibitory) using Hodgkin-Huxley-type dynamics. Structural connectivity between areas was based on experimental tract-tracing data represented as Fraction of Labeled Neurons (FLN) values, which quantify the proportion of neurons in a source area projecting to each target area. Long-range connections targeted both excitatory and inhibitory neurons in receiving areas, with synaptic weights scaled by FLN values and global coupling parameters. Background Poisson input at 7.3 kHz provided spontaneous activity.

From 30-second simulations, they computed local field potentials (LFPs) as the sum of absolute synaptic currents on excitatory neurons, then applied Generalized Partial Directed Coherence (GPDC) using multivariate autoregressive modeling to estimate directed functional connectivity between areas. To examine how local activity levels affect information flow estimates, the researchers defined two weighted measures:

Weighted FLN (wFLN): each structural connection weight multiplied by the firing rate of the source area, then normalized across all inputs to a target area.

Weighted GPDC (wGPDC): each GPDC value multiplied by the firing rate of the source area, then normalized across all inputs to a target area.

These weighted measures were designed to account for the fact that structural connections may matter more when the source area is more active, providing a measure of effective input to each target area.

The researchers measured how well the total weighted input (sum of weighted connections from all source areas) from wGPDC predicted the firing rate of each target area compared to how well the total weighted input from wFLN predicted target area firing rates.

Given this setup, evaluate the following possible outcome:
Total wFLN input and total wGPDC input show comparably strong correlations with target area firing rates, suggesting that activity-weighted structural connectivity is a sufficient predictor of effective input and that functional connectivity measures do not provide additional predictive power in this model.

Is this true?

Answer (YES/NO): NO